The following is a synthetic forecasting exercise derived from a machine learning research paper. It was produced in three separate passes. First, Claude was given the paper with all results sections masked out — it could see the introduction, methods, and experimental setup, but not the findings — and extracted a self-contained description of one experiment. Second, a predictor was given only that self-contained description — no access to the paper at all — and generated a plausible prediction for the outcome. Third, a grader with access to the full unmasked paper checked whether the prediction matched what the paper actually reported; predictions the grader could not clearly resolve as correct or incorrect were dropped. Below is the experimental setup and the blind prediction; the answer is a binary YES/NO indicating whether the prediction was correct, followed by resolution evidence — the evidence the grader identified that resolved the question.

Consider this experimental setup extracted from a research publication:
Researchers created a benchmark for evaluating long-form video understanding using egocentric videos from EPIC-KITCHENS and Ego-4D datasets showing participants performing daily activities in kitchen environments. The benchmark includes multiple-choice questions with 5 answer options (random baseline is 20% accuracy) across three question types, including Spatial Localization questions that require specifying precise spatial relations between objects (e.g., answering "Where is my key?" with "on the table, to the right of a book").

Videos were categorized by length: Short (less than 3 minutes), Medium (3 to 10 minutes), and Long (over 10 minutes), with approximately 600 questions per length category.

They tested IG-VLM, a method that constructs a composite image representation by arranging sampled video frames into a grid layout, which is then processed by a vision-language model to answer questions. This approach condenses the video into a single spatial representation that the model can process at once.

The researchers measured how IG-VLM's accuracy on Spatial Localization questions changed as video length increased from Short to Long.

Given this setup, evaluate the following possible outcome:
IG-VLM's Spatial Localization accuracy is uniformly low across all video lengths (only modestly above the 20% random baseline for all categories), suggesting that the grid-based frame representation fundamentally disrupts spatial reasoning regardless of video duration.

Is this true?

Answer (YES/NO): YES